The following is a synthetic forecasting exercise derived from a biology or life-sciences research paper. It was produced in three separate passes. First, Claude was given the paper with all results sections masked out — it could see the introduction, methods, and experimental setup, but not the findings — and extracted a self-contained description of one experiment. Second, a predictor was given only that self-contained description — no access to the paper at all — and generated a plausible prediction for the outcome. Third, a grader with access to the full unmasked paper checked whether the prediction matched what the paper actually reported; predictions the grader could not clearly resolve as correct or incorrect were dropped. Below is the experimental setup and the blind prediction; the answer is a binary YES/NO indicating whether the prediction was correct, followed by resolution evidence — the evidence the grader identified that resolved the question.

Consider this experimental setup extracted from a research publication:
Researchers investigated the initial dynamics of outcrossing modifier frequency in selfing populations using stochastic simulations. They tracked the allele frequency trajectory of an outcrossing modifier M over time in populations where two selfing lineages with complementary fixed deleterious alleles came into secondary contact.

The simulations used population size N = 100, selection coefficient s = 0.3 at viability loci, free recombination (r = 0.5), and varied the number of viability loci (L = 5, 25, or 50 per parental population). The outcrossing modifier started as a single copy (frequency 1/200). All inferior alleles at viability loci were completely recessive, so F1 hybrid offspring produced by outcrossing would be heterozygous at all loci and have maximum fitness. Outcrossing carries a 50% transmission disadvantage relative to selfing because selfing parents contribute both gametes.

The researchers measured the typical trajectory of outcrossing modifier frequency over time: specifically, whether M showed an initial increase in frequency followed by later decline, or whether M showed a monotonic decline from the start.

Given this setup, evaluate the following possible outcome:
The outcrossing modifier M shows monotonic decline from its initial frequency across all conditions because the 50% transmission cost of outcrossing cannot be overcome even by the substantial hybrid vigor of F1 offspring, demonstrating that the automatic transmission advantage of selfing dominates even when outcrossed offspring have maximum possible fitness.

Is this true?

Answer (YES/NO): NO